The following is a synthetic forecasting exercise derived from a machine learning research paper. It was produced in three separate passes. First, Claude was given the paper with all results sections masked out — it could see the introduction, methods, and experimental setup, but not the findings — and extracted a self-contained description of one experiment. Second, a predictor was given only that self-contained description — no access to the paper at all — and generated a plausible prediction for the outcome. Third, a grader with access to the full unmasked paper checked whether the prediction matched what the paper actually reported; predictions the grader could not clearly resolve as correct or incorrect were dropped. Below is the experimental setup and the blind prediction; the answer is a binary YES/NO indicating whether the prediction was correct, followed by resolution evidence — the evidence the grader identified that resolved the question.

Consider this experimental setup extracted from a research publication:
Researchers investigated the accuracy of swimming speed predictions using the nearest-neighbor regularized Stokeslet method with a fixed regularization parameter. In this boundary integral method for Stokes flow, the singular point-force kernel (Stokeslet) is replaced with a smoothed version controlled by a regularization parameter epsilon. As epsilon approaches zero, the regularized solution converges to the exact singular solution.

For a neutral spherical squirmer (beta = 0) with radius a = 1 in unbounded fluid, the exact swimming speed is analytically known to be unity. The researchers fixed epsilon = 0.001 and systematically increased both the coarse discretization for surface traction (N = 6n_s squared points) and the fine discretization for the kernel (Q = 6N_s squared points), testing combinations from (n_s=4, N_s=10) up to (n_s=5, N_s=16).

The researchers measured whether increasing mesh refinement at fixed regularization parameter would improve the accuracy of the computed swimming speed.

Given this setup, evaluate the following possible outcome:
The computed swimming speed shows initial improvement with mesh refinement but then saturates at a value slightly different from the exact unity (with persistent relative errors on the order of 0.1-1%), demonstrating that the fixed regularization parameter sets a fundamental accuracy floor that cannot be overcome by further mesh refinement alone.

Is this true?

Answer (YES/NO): NO